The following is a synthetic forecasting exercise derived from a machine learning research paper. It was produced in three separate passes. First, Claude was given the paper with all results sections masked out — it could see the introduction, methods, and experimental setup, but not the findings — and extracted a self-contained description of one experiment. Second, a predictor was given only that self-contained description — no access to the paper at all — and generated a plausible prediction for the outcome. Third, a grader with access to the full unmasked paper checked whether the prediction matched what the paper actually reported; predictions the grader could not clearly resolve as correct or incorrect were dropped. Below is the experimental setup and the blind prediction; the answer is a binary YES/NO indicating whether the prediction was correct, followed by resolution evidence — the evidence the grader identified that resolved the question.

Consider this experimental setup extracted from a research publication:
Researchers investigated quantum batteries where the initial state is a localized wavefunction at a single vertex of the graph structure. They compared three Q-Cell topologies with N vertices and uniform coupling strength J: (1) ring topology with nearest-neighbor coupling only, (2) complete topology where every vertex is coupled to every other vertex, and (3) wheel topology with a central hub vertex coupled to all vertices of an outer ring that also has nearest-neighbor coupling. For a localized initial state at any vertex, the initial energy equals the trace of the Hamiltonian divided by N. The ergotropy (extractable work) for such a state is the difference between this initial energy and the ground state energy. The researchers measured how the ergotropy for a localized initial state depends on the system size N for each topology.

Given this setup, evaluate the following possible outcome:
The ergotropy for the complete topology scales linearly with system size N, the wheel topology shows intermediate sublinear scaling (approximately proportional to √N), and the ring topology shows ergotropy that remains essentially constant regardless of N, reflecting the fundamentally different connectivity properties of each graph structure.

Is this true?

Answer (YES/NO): YES